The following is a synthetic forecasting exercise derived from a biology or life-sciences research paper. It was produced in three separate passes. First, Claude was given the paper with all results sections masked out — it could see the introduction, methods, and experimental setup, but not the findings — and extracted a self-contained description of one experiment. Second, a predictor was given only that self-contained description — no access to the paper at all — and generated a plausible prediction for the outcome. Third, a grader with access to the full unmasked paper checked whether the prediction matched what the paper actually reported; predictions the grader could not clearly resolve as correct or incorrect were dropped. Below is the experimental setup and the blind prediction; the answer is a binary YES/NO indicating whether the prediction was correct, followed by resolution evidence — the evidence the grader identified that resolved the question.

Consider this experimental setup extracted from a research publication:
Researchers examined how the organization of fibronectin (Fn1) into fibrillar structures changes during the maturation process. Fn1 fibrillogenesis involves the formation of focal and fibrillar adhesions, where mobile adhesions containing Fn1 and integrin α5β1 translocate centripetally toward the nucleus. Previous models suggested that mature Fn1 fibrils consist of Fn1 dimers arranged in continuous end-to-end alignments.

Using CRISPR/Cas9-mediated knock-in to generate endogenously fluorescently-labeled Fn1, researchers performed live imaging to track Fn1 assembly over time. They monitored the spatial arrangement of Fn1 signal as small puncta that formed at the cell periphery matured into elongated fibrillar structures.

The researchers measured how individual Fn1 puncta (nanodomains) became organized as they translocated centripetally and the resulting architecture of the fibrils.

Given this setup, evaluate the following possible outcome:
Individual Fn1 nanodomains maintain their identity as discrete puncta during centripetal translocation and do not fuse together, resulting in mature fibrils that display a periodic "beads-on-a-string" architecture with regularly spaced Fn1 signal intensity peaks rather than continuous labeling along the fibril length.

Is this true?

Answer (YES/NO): YES